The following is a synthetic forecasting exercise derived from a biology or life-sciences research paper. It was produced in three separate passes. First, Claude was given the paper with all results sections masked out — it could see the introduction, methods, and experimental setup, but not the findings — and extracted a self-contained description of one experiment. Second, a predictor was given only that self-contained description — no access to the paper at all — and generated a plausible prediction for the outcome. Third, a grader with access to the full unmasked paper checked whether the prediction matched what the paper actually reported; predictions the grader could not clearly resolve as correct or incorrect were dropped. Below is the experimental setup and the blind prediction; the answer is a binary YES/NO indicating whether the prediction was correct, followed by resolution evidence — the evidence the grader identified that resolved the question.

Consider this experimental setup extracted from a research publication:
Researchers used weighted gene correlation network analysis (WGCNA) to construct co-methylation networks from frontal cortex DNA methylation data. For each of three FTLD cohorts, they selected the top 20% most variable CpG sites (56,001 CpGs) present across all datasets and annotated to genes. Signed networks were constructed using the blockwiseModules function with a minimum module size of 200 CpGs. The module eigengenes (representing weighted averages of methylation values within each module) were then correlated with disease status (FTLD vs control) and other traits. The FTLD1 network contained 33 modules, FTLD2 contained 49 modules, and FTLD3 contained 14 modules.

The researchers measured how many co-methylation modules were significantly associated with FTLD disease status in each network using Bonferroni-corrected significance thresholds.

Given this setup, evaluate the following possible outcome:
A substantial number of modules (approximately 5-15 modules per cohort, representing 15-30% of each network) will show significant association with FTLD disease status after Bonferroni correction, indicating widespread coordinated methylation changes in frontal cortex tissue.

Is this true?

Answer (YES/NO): NO